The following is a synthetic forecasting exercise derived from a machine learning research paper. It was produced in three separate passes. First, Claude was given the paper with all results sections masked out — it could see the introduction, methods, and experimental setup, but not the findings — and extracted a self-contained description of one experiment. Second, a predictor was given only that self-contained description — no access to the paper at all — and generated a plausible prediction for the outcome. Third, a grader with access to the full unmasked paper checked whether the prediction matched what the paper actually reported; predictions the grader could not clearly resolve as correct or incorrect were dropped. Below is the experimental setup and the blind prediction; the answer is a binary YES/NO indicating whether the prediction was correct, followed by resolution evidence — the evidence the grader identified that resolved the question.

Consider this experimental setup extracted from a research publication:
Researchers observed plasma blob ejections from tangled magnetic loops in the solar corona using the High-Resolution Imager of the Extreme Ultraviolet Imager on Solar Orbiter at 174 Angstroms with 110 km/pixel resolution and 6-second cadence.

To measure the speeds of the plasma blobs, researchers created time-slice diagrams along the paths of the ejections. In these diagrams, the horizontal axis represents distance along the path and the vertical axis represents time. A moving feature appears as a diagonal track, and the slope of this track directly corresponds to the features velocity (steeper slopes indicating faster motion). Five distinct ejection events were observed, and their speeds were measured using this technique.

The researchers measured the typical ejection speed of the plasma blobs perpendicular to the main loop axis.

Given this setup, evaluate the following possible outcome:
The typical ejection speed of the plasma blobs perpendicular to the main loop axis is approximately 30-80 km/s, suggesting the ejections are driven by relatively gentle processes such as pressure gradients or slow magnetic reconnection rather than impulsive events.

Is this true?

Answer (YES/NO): NO